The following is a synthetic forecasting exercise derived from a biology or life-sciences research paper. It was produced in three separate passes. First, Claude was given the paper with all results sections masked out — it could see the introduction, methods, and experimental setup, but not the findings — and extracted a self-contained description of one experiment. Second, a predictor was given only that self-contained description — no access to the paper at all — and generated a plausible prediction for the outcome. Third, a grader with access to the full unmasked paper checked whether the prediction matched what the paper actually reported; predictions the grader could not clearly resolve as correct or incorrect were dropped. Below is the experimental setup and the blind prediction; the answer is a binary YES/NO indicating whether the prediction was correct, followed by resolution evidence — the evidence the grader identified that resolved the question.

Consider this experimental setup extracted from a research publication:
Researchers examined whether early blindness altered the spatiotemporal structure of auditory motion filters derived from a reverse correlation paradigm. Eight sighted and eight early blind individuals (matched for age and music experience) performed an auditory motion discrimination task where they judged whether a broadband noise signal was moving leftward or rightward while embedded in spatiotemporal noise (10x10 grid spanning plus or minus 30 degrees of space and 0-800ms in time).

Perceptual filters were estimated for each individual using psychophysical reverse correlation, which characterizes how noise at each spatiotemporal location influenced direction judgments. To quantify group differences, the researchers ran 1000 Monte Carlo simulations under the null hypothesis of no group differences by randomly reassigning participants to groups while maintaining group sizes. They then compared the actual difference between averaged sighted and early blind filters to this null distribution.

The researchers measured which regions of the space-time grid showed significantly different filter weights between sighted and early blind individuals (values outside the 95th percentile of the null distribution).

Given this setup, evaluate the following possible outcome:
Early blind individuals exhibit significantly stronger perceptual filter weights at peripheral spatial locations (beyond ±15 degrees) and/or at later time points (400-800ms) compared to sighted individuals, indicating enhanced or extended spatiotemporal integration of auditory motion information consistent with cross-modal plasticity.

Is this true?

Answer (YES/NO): NO